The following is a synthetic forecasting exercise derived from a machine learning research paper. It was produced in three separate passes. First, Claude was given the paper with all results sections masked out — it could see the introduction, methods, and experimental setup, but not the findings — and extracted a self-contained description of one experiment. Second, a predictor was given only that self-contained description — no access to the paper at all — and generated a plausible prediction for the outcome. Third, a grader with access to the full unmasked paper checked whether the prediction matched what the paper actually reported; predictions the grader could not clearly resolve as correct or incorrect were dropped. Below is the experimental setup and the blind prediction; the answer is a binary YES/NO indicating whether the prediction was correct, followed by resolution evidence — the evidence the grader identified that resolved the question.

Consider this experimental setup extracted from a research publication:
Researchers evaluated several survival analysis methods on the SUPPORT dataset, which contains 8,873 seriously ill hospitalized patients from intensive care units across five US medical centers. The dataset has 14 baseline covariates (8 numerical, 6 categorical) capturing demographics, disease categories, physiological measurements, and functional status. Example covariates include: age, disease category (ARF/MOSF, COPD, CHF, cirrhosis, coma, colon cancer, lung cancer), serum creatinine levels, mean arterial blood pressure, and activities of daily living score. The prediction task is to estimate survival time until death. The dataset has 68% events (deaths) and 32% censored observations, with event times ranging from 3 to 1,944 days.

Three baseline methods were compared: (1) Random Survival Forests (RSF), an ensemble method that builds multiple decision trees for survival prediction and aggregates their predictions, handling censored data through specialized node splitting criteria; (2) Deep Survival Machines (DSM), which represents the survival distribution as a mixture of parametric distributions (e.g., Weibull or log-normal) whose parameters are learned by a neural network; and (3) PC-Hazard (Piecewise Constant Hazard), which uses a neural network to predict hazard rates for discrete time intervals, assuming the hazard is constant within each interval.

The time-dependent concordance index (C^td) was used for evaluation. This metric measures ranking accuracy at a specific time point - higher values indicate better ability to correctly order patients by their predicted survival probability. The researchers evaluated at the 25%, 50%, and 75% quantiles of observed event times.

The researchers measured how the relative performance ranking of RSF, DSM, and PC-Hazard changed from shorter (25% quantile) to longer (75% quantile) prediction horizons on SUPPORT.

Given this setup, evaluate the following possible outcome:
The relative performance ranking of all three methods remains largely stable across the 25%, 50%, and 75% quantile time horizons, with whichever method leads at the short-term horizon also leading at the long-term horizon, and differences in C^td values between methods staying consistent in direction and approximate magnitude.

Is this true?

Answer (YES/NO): NO